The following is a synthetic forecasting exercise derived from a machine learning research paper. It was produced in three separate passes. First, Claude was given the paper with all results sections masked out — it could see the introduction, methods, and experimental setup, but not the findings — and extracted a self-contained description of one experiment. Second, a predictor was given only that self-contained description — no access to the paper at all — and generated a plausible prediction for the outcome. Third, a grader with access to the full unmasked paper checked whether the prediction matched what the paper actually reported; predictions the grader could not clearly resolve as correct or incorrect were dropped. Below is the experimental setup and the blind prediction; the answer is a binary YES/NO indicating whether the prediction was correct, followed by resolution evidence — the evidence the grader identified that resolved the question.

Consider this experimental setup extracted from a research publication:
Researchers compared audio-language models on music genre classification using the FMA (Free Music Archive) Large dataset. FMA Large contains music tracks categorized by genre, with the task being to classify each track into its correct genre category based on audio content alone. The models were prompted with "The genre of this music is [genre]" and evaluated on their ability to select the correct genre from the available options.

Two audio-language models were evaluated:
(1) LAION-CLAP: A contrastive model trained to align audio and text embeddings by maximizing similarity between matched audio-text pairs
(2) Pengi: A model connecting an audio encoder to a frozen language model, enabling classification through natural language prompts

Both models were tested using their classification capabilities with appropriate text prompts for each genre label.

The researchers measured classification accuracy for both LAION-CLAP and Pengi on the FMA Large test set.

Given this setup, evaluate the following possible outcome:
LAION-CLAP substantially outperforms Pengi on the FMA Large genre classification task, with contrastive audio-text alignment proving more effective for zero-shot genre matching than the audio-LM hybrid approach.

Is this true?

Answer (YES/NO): NO